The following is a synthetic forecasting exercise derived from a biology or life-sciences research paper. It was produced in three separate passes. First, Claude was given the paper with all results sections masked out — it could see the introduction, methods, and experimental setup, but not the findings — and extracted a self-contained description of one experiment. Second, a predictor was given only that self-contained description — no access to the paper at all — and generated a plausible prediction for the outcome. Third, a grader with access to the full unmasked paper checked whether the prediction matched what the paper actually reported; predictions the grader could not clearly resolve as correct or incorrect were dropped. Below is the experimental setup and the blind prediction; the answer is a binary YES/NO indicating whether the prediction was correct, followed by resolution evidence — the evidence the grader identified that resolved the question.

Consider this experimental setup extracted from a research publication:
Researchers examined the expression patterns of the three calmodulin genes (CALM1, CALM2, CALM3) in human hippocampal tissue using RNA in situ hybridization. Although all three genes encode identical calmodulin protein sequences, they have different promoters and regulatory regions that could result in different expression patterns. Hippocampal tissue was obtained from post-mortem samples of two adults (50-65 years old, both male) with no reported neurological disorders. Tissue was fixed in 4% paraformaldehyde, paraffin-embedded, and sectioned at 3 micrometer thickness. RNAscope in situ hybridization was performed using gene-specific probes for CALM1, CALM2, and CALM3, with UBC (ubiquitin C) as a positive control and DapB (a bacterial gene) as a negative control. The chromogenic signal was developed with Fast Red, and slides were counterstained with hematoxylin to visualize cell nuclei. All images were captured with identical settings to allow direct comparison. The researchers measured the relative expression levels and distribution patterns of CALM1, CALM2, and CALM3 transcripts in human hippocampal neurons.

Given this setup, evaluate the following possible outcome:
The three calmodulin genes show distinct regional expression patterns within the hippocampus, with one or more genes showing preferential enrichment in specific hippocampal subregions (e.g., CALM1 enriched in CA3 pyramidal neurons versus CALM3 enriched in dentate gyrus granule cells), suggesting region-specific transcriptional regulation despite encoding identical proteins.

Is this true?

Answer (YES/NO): NO